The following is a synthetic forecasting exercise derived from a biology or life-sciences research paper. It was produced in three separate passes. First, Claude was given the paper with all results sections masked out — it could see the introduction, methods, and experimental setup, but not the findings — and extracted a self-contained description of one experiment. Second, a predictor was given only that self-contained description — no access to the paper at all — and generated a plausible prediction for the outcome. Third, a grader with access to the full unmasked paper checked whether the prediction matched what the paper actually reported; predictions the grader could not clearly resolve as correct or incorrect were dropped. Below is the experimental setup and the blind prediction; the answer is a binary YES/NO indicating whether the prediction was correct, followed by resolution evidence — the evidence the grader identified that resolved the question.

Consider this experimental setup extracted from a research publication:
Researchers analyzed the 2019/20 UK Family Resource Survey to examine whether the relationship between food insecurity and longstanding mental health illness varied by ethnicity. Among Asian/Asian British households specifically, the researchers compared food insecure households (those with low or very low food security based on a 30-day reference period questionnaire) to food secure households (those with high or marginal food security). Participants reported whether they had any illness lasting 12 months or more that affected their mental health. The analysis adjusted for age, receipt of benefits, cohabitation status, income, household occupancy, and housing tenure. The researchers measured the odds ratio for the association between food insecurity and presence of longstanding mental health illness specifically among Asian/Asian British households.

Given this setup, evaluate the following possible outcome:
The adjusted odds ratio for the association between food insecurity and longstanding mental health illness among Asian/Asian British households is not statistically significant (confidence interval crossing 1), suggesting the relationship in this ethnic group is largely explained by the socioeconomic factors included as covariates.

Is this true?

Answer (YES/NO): NO